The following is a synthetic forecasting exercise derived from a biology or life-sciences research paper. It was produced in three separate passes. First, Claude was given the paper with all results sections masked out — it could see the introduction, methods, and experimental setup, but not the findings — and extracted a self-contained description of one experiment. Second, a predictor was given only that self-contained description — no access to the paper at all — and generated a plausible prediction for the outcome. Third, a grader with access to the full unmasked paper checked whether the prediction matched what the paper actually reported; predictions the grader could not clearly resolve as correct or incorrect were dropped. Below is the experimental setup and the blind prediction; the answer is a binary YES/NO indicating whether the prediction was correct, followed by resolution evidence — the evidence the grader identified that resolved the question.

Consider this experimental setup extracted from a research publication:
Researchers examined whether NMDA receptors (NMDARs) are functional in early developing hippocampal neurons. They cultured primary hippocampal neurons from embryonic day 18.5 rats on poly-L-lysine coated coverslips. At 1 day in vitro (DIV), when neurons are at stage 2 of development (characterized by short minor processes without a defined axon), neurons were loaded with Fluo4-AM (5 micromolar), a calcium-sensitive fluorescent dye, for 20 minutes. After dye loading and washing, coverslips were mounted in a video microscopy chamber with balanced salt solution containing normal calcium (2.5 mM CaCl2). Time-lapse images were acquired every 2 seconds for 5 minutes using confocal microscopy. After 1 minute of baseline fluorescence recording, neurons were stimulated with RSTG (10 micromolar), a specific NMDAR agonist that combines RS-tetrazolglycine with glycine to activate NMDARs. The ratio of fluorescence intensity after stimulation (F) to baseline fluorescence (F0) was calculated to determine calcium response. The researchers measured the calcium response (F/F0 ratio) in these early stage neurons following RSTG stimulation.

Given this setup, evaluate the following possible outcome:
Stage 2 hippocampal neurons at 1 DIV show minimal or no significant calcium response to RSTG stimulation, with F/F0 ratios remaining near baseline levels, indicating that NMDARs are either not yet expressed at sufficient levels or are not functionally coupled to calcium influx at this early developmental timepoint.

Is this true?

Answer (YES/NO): NO